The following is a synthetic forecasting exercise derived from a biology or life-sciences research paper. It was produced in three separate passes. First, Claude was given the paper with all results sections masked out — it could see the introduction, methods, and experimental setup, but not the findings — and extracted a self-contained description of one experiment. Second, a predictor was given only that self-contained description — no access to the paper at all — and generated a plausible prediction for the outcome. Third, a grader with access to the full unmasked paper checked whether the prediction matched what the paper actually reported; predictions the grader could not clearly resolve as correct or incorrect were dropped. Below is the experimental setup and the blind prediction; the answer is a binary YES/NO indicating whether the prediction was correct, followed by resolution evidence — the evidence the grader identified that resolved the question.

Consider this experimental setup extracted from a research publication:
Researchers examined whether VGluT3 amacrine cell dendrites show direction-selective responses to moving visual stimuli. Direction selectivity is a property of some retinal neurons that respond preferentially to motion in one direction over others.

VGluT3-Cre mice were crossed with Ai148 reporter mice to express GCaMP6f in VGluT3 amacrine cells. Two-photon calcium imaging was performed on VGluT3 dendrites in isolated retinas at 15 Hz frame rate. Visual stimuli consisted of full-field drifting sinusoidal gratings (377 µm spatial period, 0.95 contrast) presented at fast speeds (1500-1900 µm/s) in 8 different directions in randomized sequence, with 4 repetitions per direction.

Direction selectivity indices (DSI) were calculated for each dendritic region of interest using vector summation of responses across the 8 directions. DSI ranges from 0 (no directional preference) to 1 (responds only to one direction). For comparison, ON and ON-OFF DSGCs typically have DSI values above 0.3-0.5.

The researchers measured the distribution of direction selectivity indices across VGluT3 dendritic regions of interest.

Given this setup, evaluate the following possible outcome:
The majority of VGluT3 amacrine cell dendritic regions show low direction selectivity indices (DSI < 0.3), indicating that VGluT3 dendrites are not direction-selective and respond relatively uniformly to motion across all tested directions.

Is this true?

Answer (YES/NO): NO